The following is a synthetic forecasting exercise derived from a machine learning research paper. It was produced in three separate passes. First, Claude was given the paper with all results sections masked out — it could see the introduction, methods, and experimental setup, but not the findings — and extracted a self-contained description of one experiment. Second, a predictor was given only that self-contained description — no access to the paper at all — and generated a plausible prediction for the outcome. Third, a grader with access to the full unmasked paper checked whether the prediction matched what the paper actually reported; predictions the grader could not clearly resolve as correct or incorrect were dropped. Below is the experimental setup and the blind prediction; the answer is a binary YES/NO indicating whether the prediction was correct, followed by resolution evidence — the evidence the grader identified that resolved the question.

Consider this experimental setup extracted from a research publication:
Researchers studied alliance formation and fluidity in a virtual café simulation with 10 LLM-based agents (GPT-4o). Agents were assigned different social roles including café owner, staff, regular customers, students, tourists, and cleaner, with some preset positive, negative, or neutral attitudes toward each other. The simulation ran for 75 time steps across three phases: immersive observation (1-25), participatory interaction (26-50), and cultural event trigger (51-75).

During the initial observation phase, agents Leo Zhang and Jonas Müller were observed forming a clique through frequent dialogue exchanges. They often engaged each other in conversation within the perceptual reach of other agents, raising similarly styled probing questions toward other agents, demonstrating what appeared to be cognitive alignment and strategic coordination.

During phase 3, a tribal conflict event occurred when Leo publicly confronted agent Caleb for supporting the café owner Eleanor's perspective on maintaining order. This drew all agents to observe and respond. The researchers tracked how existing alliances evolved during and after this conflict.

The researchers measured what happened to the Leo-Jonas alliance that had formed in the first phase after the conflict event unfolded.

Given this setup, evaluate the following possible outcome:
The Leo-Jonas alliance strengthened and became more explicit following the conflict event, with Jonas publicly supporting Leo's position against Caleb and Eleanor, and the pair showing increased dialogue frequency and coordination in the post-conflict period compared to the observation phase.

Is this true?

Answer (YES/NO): NO